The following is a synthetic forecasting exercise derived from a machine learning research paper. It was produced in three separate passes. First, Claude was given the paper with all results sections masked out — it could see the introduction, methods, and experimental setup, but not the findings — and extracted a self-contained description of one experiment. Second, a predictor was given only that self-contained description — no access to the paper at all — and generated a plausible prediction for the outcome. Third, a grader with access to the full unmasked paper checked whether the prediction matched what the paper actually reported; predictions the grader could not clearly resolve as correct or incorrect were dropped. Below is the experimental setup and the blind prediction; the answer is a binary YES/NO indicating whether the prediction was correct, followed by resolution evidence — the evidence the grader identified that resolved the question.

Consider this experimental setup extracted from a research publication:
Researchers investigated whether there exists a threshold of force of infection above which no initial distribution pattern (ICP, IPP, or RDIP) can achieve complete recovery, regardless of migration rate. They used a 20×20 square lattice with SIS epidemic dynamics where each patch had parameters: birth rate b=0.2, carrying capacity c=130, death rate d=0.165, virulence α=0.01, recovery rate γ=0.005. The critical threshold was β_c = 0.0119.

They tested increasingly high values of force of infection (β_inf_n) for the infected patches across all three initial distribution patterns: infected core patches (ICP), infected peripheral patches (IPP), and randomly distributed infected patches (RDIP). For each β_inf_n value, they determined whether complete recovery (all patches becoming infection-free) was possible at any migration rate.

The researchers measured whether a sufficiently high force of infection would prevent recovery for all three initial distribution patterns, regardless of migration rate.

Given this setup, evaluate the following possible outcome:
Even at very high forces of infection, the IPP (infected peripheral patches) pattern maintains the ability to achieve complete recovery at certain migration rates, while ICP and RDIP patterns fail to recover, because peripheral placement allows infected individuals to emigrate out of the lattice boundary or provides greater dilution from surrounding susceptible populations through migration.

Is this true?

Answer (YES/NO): NO